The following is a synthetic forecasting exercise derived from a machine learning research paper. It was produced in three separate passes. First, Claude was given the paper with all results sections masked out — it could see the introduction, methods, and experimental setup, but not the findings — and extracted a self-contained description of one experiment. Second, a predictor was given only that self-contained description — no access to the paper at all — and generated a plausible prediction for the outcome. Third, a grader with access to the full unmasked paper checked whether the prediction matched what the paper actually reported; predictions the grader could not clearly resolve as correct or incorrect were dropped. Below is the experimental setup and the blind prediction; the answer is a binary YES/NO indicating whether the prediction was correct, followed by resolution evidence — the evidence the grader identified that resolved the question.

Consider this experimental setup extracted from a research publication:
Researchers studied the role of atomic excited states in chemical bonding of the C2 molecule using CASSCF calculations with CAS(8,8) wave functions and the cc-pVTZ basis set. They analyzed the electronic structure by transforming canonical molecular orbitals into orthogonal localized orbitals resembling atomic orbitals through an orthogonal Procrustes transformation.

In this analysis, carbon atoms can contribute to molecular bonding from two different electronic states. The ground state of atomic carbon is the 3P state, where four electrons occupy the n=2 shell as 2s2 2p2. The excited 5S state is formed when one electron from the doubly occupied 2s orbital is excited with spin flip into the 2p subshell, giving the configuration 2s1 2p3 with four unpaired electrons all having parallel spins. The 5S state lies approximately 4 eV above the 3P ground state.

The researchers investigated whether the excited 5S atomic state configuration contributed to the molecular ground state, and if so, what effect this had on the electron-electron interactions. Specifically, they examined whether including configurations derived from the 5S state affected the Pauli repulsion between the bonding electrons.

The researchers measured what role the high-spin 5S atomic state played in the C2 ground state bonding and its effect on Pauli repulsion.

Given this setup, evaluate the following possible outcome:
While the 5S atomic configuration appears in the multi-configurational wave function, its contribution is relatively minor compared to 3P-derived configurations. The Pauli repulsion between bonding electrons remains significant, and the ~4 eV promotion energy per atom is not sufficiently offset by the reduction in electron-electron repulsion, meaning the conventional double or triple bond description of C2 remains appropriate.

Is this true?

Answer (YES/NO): NO